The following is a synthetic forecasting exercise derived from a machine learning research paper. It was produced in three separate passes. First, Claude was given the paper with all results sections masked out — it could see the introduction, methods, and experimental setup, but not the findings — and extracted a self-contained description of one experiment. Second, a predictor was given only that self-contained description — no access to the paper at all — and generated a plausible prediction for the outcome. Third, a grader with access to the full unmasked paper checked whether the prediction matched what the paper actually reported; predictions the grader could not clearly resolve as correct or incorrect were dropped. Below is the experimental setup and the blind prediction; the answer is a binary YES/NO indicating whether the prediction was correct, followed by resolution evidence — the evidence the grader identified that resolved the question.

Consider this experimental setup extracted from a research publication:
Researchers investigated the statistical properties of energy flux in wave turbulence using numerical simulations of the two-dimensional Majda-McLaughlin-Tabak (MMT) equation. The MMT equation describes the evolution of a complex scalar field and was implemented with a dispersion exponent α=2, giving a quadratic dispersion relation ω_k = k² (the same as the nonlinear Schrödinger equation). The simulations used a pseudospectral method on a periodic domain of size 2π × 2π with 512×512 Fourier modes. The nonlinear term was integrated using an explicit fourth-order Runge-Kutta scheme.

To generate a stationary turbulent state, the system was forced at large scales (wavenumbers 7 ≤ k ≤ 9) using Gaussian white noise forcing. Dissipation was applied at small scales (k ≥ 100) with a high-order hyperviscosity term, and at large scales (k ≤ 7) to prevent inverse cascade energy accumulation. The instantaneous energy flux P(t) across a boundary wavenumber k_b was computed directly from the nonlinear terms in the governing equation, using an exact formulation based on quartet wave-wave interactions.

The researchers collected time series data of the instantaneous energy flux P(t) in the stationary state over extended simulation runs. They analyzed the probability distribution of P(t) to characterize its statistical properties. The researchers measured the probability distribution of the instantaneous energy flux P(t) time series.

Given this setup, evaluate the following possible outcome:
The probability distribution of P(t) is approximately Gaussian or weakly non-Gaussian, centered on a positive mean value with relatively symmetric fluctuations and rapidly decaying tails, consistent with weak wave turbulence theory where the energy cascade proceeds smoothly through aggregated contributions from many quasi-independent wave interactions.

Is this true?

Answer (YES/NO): YES